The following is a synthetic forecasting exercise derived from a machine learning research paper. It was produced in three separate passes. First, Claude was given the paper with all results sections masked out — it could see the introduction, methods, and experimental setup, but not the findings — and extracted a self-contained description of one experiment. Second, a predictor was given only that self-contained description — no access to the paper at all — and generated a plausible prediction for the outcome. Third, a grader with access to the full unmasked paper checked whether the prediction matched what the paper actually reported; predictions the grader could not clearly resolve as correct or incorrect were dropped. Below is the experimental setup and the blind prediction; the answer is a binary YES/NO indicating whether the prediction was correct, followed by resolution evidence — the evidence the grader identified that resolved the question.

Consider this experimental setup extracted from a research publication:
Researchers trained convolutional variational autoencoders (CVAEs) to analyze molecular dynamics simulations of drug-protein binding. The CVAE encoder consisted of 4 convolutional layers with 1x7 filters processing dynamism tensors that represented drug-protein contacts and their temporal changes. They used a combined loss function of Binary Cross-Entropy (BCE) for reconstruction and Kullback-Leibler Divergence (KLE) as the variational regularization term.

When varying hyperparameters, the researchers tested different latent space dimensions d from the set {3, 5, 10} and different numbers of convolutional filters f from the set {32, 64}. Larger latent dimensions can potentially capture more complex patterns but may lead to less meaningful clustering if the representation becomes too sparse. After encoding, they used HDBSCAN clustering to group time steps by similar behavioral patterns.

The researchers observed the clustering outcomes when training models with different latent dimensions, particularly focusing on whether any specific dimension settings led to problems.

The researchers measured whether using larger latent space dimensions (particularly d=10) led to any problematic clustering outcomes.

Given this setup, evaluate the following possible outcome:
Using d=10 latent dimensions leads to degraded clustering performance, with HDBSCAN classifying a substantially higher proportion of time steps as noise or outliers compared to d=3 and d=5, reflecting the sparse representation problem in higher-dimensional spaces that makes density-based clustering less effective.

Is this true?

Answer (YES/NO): NO